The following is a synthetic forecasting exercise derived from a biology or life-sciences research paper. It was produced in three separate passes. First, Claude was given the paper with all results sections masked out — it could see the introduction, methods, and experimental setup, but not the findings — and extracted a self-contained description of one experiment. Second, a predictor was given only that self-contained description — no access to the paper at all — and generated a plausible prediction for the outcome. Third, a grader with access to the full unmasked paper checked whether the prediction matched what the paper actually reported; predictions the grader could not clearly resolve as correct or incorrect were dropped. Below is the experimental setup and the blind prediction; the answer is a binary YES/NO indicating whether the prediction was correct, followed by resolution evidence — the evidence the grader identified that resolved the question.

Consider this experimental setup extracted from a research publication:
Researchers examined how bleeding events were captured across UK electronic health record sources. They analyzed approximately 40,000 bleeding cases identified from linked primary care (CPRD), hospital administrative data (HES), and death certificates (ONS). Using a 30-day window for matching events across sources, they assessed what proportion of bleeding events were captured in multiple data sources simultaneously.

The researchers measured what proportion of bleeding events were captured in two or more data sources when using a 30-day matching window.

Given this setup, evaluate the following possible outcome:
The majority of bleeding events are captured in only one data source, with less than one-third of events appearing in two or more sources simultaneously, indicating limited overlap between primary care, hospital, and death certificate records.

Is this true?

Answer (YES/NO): YES